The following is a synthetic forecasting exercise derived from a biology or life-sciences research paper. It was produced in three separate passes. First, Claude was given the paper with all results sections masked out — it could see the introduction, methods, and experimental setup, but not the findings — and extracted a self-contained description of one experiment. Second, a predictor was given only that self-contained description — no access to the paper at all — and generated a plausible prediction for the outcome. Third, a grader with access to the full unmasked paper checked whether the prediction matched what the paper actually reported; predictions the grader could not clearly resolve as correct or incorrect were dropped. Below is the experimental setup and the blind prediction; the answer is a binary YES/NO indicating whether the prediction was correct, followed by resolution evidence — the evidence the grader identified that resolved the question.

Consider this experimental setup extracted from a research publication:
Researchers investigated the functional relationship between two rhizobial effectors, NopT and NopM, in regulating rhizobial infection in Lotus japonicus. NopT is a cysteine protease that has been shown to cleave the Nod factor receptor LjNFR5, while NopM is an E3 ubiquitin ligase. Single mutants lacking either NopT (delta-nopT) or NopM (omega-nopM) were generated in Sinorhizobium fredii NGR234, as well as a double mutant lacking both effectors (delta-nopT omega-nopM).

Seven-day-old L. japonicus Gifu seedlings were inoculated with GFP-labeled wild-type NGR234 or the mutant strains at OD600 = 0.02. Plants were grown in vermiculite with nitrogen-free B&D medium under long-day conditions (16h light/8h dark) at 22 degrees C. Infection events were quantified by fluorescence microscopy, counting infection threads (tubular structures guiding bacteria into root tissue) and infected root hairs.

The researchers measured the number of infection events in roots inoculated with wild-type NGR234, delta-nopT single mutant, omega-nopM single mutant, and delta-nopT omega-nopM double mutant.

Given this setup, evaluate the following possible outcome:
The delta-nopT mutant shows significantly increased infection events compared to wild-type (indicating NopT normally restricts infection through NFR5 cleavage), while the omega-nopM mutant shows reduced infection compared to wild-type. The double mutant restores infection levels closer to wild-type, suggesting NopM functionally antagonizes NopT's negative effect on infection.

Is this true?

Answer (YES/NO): NO